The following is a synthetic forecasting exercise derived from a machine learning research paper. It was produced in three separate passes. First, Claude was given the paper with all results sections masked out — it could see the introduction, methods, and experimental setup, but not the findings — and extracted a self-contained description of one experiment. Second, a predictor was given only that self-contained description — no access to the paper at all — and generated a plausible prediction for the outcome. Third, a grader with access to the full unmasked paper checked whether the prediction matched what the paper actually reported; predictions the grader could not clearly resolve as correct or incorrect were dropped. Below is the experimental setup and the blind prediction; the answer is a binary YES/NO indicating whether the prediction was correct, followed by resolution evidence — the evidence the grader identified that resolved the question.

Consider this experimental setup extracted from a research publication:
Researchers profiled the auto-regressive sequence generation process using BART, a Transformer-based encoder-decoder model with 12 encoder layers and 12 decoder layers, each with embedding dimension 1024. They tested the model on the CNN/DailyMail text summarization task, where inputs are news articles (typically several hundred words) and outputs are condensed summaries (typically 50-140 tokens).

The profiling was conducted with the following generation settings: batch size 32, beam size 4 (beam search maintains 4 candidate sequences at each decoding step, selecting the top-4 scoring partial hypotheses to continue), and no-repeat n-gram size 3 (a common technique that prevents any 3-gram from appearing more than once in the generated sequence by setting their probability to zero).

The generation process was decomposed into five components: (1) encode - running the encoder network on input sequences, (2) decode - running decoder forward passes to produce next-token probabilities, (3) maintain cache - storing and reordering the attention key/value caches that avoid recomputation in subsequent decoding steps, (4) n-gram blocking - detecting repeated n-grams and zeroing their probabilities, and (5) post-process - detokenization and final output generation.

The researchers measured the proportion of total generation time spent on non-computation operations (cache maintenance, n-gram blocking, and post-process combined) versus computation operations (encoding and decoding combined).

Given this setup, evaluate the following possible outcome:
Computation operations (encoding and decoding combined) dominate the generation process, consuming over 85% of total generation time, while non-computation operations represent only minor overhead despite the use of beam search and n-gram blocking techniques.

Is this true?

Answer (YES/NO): NO